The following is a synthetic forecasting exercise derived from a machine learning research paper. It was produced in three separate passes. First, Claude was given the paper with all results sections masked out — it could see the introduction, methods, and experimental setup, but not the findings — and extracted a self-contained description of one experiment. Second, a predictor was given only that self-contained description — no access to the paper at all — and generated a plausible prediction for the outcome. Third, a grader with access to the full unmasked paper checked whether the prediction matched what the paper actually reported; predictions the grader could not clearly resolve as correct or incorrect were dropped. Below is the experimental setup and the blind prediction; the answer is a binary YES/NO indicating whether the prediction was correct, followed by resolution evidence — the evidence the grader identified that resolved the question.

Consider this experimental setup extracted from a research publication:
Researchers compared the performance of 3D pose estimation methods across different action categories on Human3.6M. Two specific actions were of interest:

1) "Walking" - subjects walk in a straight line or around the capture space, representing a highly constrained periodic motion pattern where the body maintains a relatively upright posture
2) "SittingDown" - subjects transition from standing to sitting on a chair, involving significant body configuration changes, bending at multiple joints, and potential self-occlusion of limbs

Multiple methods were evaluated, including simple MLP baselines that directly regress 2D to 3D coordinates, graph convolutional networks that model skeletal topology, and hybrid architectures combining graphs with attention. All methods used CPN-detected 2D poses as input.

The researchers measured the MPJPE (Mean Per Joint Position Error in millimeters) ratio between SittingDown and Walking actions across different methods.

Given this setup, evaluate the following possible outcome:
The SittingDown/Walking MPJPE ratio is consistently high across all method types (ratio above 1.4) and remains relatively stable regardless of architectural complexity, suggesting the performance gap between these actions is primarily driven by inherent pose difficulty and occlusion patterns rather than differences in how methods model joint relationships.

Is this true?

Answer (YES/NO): NO